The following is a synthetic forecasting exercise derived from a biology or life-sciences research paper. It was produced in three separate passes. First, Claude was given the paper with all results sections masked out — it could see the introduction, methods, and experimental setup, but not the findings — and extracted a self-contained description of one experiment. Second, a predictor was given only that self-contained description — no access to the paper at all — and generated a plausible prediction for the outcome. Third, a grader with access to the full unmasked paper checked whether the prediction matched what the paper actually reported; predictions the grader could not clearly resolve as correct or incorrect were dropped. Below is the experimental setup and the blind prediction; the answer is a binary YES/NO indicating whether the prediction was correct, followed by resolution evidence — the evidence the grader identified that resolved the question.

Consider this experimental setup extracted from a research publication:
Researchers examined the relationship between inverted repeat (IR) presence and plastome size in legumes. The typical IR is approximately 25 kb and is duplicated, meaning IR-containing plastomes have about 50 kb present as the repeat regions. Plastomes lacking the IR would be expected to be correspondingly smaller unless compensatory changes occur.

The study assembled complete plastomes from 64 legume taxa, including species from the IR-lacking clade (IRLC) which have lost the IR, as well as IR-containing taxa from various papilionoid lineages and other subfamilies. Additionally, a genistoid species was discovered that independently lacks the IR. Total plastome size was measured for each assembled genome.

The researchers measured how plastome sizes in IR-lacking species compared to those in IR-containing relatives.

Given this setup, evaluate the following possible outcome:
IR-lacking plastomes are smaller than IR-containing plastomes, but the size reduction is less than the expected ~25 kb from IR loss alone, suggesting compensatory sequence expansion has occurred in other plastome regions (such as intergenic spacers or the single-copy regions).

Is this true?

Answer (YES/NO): NO